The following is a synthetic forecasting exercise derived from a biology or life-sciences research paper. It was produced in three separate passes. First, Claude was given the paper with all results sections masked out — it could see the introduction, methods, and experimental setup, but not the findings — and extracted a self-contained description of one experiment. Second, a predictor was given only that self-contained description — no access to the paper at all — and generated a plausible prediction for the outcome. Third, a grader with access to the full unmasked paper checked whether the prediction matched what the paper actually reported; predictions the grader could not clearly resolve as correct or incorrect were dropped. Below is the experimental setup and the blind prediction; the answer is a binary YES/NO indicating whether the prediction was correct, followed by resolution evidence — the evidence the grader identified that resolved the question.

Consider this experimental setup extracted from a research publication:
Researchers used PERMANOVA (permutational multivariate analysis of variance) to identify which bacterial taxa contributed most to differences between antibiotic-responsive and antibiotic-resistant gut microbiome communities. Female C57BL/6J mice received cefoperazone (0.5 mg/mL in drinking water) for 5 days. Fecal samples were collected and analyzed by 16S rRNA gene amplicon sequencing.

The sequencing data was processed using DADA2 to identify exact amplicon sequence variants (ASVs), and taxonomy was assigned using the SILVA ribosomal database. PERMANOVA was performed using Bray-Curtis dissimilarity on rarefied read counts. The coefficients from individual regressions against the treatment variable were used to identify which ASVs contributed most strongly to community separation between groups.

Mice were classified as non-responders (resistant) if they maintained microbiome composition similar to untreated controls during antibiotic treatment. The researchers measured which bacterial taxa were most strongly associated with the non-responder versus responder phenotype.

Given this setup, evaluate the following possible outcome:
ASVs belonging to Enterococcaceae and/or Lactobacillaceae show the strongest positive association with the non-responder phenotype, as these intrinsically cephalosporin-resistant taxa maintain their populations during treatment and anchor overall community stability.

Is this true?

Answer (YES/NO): NO